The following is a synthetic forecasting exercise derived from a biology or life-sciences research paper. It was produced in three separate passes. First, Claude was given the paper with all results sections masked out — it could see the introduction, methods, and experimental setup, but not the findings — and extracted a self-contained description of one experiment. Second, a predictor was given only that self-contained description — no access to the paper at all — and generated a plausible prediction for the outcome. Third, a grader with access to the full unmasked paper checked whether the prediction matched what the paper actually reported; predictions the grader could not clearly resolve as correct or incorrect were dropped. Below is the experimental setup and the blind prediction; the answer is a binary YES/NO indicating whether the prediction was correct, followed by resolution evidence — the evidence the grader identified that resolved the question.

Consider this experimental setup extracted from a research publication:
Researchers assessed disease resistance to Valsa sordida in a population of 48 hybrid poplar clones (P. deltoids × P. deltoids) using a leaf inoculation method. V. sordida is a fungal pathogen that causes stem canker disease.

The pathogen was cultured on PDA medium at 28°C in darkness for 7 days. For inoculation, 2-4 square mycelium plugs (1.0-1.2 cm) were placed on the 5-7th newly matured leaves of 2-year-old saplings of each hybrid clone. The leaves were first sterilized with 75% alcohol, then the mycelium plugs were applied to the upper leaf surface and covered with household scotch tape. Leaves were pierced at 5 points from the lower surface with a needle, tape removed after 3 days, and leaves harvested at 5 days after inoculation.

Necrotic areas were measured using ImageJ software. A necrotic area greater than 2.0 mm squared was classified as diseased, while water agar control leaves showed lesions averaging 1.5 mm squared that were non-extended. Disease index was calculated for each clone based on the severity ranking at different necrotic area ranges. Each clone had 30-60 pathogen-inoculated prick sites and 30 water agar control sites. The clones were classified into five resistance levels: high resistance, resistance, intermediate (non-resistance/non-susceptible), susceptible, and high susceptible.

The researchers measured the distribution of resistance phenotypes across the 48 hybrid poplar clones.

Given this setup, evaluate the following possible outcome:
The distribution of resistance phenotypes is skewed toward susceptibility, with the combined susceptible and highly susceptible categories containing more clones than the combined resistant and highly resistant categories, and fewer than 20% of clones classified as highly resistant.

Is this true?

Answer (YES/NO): NO